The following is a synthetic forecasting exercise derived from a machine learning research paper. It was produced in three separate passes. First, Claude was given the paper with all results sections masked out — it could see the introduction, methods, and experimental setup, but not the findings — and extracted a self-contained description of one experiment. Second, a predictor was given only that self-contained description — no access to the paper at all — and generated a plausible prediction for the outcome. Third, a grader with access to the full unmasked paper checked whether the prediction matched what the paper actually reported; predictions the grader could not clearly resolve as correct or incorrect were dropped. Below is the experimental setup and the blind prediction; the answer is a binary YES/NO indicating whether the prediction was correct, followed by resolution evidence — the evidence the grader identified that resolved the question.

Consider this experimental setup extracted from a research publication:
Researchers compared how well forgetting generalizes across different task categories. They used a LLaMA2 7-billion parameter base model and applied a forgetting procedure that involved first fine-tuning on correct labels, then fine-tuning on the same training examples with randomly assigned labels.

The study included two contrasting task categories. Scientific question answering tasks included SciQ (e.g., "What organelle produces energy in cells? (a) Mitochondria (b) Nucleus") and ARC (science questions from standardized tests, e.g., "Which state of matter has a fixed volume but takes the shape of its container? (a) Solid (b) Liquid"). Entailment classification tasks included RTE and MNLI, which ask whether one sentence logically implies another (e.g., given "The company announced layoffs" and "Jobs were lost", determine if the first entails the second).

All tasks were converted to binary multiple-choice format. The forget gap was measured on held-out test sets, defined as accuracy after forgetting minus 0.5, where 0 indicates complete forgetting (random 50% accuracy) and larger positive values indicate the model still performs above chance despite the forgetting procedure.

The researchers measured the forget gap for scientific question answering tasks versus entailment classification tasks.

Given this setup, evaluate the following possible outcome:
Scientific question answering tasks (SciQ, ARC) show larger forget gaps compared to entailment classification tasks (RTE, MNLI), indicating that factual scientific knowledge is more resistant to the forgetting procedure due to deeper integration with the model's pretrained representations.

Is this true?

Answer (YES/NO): YES